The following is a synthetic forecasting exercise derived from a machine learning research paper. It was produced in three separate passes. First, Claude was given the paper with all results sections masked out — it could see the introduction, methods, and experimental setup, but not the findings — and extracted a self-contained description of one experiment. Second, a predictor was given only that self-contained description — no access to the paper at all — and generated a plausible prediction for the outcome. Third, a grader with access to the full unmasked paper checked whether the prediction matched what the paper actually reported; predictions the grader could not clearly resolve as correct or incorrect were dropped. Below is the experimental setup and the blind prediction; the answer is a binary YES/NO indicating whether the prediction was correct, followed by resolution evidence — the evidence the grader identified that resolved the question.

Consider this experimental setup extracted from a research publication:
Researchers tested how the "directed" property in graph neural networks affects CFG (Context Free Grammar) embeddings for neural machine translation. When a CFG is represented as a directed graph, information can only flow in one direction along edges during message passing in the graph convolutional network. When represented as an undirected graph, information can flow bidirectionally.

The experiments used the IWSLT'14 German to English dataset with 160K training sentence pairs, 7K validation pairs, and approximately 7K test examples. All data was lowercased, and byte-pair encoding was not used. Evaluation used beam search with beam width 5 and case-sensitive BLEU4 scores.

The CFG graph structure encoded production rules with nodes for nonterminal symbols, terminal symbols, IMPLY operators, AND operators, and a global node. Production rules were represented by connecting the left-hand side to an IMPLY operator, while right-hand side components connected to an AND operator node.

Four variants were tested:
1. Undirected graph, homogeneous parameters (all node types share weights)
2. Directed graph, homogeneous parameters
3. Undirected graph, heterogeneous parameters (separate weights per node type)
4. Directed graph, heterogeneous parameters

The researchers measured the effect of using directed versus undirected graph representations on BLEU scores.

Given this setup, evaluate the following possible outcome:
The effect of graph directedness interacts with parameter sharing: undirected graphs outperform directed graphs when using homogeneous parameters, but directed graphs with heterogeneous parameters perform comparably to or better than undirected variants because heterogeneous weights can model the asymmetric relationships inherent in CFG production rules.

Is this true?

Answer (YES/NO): NO